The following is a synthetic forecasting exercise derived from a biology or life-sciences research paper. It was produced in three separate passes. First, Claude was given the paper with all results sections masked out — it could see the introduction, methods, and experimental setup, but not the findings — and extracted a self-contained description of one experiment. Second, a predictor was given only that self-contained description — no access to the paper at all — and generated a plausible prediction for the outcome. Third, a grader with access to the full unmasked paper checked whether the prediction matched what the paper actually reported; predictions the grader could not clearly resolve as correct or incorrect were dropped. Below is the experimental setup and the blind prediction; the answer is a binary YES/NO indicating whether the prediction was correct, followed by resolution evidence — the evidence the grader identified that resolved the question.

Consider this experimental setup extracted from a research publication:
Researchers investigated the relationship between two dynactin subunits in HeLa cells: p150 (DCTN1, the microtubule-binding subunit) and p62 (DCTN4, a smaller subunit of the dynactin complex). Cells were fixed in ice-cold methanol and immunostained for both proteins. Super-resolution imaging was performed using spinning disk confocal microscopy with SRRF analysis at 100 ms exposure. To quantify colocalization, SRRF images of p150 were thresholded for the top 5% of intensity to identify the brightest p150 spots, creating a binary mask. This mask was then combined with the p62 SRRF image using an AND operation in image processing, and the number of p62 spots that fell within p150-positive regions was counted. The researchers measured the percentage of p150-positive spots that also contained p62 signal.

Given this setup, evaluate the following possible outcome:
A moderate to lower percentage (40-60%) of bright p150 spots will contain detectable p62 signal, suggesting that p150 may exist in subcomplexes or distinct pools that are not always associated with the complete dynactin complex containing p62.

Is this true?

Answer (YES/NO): YES